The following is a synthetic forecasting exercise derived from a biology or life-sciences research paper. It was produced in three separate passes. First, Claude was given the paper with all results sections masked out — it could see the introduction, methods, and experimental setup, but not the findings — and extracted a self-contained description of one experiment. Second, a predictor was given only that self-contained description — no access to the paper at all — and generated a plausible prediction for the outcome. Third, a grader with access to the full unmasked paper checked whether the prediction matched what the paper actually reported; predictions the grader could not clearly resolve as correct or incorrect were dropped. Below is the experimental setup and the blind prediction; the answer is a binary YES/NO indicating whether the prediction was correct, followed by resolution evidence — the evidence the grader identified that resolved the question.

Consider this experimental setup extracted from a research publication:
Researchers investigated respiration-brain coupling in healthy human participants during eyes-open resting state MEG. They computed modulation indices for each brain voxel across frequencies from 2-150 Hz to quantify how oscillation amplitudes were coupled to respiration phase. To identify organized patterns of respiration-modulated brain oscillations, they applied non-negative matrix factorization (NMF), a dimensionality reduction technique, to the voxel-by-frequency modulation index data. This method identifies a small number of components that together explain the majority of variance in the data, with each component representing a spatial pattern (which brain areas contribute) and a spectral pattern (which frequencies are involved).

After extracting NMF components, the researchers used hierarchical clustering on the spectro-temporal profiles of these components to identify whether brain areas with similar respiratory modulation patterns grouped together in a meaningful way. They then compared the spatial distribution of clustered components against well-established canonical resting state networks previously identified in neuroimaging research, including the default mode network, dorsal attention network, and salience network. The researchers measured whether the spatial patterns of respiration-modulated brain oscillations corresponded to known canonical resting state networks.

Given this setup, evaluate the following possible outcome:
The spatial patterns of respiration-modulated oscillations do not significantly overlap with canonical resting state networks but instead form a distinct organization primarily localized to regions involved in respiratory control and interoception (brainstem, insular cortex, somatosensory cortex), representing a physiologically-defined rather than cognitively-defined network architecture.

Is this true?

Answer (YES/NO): NO